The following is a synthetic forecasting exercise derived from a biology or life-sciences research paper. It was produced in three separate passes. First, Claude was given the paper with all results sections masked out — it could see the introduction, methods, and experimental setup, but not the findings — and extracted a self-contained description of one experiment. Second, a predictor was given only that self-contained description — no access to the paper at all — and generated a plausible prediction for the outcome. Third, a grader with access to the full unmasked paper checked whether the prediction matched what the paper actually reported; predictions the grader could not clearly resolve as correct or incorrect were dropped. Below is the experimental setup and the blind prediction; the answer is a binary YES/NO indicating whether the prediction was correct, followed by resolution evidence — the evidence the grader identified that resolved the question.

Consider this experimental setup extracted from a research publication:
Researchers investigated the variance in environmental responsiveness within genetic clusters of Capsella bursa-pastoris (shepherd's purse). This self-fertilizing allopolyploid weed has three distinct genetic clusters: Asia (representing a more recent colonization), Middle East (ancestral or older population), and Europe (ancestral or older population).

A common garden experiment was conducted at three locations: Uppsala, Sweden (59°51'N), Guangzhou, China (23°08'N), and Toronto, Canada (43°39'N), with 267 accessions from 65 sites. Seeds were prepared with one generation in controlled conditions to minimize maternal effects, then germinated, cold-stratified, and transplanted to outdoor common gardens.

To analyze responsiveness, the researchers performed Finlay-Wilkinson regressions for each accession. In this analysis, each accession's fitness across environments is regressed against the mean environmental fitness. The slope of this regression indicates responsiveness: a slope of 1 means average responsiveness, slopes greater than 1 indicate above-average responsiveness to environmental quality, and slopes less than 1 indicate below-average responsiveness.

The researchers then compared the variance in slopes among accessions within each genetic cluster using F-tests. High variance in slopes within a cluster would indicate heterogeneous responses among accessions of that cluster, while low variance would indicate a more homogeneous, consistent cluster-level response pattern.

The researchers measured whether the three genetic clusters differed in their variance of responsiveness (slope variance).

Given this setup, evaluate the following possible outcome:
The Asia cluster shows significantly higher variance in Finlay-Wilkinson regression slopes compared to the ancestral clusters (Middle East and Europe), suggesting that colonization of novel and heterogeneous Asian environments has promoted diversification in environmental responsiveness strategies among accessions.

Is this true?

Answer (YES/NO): NO